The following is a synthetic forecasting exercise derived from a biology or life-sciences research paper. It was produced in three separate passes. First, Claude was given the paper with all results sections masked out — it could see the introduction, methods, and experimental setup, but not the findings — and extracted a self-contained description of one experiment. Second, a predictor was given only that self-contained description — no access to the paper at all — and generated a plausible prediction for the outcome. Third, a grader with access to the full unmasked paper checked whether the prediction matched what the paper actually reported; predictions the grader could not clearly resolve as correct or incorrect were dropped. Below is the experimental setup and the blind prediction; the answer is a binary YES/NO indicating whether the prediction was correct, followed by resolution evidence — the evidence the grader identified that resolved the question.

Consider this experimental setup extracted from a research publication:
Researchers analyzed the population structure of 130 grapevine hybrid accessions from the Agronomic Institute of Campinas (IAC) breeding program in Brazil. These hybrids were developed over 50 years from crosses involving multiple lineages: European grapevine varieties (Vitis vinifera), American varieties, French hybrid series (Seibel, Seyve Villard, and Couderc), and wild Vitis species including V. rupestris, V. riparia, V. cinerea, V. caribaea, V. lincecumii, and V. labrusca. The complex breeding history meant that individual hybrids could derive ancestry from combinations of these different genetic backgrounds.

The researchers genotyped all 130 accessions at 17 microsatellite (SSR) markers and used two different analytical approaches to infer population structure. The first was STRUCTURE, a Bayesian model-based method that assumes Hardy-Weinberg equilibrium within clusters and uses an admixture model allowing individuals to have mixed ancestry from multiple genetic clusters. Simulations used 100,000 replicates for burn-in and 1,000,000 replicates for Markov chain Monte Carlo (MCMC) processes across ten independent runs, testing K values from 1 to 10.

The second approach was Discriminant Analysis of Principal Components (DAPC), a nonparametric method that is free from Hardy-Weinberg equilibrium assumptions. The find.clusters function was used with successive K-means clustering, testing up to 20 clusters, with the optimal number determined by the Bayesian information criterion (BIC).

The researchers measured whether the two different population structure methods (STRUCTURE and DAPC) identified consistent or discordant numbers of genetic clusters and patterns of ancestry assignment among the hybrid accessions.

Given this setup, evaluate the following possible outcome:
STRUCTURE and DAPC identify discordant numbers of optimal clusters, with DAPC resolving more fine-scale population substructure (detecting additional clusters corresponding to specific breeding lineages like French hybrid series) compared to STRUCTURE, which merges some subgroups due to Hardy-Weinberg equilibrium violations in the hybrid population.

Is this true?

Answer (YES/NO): NO